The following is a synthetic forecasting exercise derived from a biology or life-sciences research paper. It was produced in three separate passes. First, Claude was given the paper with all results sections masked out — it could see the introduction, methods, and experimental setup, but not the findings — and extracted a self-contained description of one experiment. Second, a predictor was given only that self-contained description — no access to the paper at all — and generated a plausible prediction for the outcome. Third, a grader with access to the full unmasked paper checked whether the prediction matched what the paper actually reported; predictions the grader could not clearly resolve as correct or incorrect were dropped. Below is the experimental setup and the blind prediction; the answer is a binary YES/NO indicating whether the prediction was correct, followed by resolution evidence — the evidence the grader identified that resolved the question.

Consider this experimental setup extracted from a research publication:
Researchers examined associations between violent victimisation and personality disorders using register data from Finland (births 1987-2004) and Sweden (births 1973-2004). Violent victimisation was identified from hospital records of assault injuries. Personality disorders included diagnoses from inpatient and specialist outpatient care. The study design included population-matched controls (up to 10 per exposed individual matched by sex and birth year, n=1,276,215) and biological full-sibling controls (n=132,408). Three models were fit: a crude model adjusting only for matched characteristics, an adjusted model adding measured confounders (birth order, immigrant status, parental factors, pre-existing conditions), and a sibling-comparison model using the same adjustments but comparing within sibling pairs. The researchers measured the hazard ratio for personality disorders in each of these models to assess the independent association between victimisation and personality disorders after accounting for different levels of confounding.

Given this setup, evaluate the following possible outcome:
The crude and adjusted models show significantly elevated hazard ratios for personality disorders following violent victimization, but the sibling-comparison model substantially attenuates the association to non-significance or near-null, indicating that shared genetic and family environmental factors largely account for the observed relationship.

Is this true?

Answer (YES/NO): NO